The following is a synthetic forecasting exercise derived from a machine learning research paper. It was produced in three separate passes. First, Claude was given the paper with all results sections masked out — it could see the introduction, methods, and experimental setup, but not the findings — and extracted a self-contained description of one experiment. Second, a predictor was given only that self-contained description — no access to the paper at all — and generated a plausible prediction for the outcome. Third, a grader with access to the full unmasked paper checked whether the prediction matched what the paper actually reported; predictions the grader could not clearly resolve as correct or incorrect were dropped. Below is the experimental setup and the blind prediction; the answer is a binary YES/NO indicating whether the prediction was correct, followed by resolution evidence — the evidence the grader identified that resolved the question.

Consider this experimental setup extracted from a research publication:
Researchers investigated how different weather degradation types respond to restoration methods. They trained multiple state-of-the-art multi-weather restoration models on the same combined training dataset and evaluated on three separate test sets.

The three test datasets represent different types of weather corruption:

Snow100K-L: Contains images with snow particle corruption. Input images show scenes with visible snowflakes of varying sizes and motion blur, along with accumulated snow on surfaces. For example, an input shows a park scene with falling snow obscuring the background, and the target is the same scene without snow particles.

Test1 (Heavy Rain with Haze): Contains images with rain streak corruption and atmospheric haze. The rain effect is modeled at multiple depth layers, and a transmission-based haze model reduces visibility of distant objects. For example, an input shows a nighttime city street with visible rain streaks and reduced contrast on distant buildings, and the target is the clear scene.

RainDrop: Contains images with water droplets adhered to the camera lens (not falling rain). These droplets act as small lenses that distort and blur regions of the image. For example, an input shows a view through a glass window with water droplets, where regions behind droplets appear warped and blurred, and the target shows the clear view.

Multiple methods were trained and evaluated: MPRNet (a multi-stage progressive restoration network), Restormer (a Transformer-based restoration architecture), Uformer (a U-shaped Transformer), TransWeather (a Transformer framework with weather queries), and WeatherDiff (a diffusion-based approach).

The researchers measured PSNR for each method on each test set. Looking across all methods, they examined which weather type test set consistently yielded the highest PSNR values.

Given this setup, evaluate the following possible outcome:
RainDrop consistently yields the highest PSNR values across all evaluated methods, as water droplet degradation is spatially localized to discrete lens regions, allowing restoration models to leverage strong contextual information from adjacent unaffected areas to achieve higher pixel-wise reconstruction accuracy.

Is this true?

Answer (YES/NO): YES